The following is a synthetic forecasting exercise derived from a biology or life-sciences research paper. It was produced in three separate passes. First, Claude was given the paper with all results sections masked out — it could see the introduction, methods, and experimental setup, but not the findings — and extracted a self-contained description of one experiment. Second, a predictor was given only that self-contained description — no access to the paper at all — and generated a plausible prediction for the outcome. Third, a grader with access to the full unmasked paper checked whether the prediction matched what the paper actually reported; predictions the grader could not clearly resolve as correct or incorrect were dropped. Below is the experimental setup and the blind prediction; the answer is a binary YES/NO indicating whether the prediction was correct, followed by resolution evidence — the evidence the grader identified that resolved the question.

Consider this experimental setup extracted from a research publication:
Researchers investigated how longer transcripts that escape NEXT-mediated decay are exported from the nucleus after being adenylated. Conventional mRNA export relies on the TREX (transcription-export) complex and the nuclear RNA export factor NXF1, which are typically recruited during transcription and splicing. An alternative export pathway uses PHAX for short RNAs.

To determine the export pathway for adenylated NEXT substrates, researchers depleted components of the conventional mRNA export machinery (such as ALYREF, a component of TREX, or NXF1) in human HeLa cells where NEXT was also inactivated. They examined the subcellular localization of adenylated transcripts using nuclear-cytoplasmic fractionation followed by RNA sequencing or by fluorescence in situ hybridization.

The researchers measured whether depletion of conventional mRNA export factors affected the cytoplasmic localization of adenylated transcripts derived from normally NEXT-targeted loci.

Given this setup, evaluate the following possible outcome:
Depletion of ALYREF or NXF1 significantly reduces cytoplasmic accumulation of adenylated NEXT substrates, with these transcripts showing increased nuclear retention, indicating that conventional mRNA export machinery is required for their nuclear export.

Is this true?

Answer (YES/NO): NO